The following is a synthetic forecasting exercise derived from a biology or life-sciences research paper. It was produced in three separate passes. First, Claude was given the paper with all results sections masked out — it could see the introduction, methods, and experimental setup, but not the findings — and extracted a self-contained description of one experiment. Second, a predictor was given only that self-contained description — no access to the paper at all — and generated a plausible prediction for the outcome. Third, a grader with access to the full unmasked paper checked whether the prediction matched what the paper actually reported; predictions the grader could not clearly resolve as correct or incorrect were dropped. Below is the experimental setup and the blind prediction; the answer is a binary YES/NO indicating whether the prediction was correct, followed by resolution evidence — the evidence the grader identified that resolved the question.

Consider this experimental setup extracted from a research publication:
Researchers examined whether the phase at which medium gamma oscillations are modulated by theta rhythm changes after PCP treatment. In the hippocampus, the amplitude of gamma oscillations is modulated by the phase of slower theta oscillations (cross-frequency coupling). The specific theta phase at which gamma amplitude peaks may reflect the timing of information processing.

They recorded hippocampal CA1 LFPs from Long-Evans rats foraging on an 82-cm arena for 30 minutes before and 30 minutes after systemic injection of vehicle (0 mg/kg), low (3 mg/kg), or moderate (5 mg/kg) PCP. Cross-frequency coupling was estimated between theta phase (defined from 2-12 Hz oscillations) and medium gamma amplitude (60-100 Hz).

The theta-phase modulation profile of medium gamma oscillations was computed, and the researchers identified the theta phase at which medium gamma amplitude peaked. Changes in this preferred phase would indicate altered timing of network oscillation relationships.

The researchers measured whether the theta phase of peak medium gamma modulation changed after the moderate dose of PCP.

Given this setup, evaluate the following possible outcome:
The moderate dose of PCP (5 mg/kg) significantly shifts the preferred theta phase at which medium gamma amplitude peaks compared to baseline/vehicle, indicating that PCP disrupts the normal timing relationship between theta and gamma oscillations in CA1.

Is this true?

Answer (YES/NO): YES